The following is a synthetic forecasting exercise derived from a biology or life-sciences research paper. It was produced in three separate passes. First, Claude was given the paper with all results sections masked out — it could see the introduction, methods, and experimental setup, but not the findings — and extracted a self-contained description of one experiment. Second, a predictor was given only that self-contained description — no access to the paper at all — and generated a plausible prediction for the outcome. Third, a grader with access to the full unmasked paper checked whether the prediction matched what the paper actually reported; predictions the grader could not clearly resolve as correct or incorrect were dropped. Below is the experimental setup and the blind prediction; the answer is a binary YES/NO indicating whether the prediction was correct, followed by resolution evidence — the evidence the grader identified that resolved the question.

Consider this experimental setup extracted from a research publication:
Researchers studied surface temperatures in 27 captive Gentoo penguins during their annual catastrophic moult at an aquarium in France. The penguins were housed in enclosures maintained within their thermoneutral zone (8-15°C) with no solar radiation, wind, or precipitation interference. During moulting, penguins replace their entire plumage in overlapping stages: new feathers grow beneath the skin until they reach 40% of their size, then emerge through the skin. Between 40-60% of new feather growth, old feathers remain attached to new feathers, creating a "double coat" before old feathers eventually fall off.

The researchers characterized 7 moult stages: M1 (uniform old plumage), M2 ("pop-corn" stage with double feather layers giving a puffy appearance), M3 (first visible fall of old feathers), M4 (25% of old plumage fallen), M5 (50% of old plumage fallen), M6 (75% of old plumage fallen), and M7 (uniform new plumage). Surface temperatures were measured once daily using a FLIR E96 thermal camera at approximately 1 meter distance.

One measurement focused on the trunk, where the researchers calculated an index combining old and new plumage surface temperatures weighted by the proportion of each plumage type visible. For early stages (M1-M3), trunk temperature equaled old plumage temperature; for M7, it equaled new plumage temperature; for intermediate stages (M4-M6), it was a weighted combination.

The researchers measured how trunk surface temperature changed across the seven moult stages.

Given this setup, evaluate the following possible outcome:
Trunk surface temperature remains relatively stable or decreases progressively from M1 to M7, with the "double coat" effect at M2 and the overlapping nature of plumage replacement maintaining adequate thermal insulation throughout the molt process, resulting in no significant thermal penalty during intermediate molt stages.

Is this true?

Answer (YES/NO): NO